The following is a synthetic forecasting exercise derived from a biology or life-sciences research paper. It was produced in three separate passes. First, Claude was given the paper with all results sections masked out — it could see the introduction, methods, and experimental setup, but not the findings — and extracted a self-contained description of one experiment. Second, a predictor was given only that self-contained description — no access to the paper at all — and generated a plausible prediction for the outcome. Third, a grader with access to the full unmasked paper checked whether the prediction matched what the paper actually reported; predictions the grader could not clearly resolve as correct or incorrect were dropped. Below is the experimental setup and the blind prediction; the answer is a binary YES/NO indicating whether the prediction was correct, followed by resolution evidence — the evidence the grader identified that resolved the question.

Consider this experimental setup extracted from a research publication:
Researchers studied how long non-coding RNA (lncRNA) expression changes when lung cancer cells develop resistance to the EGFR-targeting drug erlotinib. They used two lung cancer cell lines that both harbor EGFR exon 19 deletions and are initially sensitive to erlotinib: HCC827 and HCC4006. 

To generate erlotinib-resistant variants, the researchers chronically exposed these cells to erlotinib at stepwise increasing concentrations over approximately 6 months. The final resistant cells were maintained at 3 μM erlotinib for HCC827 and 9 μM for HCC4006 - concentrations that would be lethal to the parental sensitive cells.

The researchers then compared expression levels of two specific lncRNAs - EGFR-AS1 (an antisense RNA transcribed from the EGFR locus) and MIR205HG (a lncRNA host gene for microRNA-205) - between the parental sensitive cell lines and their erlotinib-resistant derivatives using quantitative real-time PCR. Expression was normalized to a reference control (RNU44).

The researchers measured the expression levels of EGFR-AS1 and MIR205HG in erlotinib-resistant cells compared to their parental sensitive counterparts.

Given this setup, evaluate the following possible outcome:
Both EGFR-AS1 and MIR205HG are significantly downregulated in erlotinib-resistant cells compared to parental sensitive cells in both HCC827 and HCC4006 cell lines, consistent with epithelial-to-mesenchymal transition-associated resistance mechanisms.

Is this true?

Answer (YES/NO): YES